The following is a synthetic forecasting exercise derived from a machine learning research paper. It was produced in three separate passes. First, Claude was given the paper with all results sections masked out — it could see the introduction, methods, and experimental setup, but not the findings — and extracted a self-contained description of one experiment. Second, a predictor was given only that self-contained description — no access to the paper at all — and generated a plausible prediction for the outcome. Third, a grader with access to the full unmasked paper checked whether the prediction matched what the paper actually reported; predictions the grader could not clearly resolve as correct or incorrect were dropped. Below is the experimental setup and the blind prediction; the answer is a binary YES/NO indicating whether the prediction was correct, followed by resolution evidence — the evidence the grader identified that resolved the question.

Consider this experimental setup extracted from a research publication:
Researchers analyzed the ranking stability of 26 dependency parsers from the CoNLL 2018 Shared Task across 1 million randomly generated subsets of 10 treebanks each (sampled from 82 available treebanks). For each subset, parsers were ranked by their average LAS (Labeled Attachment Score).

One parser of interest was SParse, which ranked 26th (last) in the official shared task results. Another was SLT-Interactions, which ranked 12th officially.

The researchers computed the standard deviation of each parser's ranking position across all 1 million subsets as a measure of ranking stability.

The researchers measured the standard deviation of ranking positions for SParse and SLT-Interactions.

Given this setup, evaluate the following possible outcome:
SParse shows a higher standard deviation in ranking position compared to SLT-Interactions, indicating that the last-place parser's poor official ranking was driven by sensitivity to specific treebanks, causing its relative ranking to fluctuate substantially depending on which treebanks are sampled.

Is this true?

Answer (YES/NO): NO